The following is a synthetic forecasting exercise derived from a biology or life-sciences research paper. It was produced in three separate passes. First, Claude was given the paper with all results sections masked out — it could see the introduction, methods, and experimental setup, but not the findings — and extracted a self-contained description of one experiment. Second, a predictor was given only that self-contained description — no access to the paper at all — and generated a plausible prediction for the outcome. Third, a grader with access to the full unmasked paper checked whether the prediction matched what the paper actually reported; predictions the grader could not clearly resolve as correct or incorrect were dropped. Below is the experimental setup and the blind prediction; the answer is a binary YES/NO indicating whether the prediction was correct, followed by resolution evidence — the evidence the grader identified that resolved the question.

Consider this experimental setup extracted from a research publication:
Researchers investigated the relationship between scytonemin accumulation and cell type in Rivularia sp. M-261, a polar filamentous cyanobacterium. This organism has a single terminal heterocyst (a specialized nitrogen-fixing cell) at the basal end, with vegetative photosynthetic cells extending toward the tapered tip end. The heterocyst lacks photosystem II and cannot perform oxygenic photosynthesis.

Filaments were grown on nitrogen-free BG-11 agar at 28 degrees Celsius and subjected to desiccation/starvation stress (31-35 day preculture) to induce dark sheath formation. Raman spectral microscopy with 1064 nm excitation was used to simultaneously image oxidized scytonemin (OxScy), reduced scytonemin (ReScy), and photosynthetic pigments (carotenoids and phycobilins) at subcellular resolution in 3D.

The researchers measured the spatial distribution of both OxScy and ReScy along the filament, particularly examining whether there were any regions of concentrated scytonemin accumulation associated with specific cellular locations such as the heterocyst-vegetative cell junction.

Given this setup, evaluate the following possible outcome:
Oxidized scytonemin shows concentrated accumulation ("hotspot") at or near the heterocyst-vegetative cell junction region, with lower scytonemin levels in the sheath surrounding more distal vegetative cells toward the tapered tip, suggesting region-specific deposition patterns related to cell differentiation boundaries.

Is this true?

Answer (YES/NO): YES